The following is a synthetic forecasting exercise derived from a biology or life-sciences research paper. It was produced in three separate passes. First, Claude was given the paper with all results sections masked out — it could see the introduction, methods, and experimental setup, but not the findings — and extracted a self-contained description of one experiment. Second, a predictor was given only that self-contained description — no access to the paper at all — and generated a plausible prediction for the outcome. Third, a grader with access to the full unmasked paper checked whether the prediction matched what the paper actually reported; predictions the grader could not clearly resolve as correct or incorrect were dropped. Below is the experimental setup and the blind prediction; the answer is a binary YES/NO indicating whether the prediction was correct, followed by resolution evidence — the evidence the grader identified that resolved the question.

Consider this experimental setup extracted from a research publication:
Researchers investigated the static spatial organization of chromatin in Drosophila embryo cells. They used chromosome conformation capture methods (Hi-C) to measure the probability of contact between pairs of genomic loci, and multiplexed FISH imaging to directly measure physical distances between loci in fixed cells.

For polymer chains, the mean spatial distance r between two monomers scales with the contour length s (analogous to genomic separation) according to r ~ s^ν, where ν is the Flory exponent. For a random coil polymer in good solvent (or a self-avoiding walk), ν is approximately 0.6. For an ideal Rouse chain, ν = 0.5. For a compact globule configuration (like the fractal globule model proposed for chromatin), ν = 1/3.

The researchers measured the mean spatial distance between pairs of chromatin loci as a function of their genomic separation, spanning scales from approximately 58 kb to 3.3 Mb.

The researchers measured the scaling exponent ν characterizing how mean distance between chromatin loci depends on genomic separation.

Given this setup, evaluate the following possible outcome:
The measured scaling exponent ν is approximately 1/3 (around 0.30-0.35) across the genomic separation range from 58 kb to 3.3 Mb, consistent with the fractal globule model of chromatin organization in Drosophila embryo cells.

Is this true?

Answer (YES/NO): YES